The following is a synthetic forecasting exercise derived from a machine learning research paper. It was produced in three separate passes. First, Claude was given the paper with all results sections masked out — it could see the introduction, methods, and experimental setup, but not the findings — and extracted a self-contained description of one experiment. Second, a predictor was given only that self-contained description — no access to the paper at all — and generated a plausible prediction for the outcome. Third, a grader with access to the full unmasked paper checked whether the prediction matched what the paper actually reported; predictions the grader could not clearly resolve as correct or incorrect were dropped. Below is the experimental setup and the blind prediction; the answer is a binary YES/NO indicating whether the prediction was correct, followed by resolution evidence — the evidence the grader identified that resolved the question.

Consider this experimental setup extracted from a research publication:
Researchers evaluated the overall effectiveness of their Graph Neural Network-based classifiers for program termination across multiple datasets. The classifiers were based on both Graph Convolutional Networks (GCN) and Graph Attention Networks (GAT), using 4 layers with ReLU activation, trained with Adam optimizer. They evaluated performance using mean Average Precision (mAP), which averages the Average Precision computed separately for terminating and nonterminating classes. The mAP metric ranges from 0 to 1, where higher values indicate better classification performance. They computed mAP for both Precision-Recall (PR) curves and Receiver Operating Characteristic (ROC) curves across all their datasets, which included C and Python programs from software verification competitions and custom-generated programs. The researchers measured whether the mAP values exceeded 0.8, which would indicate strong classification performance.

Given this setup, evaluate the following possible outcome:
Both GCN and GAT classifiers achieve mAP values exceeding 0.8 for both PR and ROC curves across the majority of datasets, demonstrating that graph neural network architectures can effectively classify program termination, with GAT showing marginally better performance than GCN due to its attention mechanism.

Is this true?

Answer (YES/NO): YES